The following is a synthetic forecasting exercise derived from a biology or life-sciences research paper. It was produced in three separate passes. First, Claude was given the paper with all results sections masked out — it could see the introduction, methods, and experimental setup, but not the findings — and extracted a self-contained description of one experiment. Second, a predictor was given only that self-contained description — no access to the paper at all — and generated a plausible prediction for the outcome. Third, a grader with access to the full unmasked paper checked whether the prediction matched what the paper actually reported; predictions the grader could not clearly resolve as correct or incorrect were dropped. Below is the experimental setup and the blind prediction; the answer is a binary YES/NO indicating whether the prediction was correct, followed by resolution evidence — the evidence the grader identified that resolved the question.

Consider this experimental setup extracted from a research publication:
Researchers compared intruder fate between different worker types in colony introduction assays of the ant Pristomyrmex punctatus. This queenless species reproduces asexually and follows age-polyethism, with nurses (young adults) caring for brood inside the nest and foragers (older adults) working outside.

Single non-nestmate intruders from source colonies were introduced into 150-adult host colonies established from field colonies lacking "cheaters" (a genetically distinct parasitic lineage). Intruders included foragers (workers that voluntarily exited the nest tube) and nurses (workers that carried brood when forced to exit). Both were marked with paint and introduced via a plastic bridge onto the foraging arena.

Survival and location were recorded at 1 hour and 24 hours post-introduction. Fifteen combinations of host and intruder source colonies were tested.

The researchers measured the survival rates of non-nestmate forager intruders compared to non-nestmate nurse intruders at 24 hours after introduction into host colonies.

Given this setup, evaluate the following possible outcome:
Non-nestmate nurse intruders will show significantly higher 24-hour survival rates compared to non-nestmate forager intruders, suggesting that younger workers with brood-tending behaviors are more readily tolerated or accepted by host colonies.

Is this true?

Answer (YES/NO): YES